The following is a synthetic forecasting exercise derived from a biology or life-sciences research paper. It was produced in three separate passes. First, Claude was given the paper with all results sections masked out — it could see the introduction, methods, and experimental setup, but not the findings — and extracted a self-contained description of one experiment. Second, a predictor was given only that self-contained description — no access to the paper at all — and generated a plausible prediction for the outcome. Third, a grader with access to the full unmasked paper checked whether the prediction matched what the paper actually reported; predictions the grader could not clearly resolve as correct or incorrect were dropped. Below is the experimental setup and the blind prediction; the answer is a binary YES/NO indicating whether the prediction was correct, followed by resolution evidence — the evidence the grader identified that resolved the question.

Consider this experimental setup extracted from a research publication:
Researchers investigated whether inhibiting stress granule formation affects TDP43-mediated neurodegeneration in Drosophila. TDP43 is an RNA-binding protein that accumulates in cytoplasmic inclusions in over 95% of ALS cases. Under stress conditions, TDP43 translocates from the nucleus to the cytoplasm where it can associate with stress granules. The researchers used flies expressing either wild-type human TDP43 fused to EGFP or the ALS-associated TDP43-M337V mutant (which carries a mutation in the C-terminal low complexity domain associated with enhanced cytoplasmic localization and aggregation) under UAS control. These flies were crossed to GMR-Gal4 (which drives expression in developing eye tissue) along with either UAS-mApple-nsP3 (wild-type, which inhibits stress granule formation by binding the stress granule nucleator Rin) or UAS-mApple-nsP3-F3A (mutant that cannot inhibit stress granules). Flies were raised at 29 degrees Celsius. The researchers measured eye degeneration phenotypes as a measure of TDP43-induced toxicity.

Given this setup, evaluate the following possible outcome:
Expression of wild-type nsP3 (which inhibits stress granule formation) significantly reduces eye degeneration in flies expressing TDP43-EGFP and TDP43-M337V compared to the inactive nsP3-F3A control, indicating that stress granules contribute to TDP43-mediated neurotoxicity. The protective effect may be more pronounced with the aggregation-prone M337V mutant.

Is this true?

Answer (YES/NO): NO